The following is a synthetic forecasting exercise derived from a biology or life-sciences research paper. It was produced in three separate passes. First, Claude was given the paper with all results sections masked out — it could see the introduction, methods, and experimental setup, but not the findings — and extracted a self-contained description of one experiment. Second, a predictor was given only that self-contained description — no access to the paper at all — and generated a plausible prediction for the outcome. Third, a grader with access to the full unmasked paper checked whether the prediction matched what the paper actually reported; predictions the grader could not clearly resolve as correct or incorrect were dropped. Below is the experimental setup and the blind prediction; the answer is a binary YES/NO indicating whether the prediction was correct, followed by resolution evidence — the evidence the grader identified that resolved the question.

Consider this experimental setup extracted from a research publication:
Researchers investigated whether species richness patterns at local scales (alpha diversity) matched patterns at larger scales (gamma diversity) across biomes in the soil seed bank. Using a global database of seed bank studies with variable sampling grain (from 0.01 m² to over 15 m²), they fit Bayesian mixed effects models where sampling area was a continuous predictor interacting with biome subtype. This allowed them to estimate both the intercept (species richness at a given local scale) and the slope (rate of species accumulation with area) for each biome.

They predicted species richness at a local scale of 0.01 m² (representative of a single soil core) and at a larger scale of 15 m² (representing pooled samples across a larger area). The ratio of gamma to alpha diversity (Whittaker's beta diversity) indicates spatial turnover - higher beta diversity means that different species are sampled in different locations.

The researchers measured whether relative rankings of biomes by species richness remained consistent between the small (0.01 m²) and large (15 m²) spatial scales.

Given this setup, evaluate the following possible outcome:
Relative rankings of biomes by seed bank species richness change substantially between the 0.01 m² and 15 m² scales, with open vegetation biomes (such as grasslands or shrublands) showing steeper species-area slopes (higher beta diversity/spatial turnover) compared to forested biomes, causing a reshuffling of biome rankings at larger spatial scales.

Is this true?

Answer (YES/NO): NO